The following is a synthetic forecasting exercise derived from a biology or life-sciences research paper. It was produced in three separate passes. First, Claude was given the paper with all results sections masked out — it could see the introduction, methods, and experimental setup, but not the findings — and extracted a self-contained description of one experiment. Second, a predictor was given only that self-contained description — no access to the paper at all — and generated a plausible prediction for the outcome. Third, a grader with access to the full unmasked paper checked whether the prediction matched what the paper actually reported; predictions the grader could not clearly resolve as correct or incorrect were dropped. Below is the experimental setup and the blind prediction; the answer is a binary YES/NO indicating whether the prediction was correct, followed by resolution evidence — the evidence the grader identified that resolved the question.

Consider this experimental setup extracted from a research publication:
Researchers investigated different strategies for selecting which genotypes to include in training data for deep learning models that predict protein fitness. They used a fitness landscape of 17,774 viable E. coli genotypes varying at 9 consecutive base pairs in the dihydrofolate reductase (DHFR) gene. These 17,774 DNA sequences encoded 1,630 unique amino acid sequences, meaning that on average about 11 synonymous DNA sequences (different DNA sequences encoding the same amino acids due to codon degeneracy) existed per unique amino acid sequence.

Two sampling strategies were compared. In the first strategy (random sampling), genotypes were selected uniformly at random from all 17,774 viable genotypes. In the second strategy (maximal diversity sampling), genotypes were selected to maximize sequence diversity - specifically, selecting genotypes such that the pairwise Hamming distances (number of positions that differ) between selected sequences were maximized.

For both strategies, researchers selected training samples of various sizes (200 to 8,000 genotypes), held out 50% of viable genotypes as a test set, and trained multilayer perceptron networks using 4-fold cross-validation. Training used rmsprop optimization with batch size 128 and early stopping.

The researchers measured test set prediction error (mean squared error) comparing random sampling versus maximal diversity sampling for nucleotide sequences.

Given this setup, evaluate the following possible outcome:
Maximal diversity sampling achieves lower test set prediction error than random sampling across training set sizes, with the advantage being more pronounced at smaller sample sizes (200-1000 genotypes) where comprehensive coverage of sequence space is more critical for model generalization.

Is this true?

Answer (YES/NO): NO